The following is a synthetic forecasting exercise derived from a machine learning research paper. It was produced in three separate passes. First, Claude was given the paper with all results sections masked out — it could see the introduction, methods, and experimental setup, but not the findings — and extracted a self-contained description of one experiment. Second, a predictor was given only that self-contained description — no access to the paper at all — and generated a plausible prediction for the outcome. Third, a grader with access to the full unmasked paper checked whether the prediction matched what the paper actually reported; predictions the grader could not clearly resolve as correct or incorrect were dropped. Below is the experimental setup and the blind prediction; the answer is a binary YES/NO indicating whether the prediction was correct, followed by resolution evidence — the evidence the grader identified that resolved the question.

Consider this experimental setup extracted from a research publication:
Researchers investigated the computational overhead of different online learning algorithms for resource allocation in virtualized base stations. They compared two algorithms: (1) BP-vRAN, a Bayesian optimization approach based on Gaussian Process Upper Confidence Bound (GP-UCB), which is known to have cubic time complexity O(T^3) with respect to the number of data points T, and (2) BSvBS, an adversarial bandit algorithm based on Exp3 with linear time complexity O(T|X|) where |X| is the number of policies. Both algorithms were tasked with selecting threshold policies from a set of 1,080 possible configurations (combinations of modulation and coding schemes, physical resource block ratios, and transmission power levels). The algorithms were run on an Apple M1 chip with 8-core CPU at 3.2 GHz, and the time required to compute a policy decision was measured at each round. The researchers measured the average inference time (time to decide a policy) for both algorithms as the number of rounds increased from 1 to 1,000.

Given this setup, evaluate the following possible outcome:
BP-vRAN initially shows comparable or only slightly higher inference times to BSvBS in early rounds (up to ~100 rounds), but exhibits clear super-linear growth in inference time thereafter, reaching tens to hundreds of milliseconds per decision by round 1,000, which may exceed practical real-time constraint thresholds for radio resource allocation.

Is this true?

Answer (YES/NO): NO